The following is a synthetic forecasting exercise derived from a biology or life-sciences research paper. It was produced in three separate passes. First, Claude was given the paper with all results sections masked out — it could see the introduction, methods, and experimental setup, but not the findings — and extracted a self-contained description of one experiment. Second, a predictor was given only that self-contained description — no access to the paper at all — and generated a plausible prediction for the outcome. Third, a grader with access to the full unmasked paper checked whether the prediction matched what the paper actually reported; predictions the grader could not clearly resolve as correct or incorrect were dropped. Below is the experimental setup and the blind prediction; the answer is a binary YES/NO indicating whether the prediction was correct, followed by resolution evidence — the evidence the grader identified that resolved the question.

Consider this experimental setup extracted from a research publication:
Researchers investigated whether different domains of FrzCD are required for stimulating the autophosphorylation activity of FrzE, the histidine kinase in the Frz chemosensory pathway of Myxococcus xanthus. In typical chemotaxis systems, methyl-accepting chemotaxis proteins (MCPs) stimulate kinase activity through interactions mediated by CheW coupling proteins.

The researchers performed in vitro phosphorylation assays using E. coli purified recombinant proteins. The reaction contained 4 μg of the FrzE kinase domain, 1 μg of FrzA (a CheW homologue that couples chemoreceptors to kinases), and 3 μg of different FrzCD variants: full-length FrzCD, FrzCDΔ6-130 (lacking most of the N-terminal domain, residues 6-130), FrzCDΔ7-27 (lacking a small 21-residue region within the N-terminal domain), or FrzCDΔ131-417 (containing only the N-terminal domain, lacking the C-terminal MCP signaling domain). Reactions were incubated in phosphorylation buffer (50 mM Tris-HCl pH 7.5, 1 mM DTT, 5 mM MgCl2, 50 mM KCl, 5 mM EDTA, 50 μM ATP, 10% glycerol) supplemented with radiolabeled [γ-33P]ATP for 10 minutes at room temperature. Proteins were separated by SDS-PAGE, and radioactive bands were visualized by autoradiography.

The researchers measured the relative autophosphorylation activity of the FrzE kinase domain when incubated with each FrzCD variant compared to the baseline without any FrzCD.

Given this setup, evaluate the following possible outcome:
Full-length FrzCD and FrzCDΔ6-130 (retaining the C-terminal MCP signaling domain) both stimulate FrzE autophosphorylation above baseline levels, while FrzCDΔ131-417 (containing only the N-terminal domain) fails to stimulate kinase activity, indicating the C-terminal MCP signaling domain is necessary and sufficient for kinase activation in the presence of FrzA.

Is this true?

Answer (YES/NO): YES